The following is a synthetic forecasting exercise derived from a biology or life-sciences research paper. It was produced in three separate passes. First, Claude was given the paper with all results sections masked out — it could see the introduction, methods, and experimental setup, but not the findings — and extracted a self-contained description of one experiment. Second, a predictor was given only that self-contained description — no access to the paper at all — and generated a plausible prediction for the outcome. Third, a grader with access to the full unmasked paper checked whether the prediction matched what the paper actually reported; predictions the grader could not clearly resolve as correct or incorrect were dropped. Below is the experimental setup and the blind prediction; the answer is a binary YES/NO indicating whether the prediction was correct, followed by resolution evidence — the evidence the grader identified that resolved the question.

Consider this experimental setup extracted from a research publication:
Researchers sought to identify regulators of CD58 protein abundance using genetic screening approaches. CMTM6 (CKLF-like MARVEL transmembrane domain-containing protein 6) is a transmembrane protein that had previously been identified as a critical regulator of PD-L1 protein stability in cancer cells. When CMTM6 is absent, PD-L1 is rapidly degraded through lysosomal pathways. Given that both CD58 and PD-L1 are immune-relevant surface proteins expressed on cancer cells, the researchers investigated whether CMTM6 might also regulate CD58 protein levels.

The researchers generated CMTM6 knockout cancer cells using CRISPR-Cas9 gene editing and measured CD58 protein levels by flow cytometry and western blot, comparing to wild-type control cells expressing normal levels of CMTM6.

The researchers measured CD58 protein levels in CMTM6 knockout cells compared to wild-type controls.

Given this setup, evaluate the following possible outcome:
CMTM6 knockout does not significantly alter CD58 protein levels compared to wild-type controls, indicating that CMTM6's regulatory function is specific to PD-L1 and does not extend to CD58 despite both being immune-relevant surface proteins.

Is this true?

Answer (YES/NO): NO